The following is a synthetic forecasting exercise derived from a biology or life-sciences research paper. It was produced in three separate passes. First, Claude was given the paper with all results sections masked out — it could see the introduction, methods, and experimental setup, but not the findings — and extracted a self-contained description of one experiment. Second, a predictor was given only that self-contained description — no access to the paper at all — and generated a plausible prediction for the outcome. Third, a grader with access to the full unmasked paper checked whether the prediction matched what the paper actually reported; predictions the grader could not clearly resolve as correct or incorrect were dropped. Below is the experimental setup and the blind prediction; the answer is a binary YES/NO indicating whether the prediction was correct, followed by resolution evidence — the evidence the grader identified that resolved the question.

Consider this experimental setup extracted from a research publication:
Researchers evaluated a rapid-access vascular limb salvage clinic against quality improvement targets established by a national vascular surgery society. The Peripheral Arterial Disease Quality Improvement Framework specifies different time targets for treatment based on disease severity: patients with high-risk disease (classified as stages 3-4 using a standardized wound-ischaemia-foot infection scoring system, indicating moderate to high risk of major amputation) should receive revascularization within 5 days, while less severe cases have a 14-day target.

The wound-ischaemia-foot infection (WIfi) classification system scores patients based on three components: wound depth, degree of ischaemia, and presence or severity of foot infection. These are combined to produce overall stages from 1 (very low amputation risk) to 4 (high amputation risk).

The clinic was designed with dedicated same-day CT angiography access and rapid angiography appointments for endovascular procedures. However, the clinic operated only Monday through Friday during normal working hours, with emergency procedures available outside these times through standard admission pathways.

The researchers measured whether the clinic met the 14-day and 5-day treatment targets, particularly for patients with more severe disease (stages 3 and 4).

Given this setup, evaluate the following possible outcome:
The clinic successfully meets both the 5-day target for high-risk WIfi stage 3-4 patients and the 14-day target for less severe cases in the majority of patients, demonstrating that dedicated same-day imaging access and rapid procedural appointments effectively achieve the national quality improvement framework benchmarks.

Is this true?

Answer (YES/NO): NO